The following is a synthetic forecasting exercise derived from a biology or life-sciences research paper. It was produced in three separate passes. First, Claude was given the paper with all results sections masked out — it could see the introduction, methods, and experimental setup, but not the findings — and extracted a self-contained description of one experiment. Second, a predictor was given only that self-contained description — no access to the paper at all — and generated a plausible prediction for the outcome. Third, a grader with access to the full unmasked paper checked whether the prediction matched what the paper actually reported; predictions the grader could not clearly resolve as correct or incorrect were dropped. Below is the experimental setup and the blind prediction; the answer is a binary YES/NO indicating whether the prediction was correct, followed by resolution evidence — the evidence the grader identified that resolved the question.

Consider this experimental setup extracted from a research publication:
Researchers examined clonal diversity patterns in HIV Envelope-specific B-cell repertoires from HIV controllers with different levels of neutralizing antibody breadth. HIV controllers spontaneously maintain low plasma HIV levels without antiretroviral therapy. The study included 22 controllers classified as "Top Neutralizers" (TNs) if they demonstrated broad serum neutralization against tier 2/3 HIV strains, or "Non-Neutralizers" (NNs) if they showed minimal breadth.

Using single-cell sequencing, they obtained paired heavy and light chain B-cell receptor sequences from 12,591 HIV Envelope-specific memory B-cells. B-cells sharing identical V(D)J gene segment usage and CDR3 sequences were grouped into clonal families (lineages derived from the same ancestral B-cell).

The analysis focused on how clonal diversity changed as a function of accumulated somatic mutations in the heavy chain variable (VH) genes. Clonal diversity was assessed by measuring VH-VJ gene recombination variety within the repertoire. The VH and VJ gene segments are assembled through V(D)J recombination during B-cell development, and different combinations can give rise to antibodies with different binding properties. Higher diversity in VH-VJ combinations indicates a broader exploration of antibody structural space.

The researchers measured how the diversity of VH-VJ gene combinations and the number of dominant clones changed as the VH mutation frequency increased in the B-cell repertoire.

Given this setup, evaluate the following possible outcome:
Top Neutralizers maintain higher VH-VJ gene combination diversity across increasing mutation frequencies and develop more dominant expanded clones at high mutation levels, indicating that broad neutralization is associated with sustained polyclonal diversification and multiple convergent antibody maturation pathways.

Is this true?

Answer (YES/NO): NO